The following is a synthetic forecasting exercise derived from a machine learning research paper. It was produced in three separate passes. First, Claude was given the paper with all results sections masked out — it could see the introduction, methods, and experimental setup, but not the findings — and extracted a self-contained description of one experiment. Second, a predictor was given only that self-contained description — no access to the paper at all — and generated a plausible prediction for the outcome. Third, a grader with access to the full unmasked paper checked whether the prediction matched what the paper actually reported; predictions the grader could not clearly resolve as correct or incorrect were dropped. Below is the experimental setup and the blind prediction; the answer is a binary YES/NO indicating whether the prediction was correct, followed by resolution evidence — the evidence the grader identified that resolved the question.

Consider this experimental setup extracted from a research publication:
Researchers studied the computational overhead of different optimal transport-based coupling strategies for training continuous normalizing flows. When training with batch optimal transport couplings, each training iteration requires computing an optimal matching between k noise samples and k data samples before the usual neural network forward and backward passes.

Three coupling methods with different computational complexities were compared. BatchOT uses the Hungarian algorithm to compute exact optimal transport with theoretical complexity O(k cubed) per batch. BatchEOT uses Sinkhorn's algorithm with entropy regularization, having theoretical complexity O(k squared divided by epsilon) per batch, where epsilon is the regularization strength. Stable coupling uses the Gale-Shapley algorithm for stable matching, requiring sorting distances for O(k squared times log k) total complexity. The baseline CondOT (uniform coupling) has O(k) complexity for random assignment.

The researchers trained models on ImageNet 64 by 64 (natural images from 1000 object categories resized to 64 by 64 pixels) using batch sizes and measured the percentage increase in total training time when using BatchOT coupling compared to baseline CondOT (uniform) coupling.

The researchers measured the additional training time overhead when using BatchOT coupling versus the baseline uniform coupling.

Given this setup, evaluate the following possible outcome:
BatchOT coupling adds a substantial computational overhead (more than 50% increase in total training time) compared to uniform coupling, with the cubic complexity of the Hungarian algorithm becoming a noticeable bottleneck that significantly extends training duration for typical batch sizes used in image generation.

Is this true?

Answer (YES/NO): NO